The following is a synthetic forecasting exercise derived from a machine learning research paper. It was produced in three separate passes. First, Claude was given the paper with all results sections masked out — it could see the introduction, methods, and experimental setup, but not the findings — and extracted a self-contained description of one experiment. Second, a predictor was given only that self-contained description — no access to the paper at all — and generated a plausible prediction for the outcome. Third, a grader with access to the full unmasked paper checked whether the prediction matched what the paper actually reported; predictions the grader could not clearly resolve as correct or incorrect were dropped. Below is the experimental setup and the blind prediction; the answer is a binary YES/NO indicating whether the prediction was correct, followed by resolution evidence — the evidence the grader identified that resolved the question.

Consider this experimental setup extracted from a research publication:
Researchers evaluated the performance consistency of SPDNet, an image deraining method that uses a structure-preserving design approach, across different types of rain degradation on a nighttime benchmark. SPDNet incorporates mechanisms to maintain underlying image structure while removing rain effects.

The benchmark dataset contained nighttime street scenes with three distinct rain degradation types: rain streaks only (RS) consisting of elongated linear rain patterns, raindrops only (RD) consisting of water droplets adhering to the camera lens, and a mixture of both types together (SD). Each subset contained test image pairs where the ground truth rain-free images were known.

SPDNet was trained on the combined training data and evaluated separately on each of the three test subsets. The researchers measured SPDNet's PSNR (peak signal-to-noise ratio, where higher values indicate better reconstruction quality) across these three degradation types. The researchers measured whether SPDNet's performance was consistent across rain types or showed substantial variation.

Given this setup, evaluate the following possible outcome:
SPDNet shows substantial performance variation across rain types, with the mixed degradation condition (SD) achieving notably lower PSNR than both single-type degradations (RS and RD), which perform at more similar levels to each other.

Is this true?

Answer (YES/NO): NO